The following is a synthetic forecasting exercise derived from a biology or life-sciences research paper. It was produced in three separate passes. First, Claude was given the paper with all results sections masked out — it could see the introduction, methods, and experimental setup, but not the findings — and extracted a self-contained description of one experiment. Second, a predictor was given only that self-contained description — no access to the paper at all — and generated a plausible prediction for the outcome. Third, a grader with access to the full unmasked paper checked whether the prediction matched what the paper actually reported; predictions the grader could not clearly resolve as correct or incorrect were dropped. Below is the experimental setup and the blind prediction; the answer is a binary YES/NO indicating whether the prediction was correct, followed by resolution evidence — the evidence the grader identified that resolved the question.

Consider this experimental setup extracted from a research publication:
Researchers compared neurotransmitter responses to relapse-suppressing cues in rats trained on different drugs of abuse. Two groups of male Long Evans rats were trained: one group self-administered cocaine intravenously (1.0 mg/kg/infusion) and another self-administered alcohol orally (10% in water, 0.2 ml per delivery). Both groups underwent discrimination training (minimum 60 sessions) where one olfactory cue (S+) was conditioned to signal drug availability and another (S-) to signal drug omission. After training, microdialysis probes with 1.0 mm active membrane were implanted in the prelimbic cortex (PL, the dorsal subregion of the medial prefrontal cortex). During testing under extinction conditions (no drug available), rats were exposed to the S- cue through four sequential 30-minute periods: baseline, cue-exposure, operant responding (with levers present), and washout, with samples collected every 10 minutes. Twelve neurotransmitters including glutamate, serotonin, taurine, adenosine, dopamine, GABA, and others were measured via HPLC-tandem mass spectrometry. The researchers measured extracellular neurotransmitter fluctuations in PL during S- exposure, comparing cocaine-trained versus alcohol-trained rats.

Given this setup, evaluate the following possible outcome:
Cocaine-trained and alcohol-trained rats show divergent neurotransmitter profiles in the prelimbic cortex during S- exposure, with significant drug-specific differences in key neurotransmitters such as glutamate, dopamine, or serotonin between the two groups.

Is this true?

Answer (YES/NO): YES